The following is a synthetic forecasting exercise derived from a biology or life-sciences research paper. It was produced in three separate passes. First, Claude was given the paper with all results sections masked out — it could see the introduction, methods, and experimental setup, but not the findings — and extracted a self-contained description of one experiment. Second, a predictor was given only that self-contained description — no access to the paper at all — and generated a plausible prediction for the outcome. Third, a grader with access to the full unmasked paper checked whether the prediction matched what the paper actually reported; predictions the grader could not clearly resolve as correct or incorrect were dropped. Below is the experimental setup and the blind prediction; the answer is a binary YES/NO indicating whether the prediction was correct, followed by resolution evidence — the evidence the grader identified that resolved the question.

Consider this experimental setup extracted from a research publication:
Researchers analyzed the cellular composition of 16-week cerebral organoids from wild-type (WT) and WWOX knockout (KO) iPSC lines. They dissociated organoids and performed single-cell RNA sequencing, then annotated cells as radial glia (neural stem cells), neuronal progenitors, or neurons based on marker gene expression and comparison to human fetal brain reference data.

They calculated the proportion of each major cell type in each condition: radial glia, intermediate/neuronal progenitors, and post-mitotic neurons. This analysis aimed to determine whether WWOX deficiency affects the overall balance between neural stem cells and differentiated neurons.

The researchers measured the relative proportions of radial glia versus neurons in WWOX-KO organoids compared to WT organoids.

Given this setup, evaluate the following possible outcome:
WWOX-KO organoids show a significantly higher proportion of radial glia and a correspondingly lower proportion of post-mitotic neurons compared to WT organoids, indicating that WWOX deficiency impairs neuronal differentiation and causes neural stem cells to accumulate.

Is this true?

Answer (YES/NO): YES